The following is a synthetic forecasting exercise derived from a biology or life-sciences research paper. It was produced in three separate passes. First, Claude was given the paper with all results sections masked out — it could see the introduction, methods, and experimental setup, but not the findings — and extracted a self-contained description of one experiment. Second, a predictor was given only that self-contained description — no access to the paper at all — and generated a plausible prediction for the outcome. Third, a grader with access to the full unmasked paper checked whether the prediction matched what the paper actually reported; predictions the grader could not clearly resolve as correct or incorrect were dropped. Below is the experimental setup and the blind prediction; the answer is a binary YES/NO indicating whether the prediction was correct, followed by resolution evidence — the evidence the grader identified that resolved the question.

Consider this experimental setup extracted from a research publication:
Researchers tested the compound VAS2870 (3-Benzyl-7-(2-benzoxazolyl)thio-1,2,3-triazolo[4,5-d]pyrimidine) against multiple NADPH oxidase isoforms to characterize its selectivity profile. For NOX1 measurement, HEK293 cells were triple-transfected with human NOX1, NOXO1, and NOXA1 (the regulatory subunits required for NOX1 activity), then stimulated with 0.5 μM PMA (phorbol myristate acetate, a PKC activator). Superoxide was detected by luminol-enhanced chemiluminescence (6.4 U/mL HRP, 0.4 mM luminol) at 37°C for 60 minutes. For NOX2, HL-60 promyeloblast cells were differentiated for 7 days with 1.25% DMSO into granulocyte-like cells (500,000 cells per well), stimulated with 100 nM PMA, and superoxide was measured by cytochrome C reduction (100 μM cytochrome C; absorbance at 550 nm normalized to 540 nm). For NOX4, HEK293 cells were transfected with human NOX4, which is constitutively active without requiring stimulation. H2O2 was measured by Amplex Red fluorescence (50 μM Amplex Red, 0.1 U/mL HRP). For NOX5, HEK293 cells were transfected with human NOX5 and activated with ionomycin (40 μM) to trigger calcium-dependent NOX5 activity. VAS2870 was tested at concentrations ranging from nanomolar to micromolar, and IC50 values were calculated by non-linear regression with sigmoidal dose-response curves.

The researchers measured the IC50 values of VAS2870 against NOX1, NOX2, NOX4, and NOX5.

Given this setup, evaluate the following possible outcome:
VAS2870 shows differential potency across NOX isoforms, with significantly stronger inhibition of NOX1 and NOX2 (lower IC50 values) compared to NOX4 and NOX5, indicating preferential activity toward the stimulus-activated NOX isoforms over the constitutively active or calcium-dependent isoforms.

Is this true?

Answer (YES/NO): NO